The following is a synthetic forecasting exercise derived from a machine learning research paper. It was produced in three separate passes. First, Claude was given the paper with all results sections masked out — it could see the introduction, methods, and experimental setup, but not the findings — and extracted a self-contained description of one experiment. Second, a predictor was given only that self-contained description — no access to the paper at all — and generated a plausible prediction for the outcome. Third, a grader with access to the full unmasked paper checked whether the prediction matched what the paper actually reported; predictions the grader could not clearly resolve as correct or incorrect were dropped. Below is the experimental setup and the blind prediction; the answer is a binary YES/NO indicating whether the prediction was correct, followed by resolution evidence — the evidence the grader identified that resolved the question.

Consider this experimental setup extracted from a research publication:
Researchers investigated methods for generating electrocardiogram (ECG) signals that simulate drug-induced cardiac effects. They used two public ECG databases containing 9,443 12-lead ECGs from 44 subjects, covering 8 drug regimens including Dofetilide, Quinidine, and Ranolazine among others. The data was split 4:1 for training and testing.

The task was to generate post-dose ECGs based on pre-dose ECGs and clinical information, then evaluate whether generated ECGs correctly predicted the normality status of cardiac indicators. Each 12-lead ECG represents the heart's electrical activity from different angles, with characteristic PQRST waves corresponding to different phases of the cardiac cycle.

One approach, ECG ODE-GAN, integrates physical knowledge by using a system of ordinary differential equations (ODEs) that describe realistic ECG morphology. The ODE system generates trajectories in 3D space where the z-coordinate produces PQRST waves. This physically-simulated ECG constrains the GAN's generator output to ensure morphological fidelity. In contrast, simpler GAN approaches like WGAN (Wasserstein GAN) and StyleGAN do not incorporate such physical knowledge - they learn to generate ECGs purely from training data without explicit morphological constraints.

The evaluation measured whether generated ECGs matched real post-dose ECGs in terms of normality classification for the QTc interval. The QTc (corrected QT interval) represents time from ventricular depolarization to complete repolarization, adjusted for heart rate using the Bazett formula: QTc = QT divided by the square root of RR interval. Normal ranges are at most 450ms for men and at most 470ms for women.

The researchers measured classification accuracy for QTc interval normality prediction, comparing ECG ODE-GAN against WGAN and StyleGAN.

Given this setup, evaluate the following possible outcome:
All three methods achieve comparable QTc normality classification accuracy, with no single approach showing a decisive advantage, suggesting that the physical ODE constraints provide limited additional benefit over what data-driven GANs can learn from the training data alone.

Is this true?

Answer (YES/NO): NO